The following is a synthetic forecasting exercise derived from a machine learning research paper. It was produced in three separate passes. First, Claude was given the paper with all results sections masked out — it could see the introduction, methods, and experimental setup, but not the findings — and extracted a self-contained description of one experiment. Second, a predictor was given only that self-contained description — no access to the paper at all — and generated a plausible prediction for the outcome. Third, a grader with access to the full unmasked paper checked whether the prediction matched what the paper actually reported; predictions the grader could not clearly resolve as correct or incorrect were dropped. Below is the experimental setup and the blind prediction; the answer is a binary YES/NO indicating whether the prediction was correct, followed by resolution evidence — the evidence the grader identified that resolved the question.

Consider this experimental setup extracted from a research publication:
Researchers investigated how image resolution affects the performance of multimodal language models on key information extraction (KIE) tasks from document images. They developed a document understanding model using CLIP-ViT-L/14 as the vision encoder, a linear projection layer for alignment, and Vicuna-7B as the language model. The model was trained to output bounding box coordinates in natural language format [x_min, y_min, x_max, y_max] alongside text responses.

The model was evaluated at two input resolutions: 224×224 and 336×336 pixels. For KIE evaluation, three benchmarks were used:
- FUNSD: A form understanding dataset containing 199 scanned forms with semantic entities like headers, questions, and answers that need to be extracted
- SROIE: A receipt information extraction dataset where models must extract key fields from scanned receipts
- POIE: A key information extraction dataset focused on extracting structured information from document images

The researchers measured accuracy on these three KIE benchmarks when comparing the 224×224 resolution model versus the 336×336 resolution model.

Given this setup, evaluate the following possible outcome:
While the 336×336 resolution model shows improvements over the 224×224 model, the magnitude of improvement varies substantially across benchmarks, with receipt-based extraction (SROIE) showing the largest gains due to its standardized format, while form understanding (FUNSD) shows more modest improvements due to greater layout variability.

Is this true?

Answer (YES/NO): NO